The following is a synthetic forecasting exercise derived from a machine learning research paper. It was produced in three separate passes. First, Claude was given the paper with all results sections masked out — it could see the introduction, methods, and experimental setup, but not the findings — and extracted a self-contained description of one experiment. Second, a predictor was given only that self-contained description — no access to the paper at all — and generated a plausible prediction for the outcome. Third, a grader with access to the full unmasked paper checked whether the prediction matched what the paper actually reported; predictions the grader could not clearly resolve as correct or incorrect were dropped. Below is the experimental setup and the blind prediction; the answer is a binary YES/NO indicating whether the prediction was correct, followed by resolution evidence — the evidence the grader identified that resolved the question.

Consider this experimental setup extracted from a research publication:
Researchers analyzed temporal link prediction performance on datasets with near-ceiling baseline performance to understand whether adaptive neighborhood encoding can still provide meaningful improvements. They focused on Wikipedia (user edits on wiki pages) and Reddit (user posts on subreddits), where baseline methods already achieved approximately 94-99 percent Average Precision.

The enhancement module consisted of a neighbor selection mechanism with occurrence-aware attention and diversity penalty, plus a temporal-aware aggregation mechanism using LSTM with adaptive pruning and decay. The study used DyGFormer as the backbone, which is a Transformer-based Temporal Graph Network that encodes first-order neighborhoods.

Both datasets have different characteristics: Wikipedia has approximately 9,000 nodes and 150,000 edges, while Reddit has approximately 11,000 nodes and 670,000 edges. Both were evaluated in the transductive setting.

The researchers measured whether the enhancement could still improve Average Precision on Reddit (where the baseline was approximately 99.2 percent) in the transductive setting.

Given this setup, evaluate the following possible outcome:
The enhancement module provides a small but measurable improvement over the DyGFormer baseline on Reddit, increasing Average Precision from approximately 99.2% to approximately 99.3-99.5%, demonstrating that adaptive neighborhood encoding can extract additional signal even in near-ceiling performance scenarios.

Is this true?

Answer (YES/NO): NO